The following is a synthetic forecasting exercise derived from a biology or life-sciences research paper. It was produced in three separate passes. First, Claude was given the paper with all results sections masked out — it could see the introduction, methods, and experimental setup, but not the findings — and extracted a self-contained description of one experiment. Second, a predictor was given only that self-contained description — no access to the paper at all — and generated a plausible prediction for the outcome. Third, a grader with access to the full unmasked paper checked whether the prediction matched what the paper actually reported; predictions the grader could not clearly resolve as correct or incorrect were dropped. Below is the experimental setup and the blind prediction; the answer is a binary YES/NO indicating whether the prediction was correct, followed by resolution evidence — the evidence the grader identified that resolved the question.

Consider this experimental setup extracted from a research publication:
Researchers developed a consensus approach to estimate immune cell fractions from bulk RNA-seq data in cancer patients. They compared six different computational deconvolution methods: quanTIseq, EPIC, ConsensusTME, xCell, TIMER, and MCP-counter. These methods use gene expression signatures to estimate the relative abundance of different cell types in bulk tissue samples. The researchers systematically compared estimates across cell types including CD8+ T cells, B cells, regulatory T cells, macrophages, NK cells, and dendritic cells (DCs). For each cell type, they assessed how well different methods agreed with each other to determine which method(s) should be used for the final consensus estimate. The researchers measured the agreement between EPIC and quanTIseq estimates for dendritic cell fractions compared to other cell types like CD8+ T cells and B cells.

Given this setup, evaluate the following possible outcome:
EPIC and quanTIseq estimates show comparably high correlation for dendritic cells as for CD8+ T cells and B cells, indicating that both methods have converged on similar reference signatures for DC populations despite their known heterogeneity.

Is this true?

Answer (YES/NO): NO